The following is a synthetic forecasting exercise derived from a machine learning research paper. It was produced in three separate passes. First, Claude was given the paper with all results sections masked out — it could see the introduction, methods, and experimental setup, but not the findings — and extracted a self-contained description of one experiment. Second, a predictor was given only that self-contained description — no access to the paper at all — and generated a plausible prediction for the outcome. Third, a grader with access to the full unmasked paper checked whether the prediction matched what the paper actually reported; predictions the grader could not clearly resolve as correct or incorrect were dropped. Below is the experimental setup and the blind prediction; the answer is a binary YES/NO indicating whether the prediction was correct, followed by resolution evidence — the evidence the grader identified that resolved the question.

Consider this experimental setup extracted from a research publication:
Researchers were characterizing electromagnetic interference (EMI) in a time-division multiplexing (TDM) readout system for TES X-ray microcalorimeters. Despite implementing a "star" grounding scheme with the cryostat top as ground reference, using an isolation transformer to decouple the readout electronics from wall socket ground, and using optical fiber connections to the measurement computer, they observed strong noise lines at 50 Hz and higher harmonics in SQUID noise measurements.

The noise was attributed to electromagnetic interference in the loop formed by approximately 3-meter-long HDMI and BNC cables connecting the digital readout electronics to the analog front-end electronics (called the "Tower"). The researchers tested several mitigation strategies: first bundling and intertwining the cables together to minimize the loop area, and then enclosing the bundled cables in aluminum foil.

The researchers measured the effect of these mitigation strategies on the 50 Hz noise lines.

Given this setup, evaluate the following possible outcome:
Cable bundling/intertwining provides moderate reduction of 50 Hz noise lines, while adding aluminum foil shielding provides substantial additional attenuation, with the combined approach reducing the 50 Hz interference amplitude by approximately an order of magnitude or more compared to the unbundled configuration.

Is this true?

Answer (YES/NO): NO